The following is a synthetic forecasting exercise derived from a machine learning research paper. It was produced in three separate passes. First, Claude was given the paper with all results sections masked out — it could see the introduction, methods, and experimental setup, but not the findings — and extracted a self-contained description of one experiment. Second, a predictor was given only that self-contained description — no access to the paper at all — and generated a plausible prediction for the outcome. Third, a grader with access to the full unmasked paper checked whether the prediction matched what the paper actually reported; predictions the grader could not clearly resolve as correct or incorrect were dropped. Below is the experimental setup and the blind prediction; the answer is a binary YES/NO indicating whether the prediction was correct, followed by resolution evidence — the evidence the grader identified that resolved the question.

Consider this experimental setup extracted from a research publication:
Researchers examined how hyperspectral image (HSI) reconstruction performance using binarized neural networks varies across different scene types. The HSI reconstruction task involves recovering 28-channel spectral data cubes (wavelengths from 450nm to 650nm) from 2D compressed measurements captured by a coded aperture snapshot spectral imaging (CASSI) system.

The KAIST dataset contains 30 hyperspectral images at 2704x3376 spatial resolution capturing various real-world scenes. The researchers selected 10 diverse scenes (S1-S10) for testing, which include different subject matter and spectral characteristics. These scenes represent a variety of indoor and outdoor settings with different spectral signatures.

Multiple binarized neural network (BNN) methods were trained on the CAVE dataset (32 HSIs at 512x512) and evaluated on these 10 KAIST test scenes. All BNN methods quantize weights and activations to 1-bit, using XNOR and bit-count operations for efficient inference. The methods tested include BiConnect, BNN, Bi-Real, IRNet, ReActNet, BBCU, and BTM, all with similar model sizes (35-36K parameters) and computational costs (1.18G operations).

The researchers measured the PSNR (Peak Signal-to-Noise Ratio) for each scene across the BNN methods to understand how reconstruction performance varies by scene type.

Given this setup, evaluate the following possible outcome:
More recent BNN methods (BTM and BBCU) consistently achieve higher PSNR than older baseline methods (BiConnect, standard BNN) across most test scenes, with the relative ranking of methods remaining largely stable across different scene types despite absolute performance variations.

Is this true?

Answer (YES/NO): YES